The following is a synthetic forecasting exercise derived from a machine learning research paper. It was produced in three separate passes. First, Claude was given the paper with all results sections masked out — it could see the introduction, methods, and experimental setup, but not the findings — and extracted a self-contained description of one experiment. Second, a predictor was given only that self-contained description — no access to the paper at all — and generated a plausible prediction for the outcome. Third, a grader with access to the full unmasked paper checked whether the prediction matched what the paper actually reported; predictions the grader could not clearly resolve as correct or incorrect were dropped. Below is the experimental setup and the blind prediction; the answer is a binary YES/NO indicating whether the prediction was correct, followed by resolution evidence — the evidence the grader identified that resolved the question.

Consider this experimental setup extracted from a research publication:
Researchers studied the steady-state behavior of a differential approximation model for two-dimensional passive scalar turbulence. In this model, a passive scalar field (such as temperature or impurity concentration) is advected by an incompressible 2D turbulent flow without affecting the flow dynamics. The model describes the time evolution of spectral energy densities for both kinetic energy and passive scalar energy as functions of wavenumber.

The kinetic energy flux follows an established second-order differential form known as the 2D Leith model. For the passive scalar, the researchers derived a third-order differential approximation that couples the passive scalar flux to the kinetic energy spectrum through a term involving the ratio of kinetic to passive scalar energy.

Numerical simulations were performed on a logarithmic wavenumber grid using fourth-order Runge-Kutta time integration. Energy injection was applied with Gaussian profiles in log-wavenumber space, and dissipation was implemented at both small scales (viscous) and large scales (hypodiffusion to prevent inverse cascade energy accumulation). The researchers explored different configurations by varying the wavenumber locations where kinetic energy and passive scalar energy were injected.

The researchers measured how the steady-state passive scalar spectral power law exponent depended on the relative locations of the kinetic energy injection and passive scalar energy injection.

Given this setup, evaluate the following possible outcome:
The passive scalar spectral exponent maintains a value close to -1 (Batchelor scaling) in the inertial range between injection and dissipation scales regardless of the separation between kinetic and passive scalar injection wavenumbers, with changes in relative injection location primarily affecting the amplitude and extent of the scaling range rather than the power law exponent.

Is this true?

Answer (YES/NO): NO